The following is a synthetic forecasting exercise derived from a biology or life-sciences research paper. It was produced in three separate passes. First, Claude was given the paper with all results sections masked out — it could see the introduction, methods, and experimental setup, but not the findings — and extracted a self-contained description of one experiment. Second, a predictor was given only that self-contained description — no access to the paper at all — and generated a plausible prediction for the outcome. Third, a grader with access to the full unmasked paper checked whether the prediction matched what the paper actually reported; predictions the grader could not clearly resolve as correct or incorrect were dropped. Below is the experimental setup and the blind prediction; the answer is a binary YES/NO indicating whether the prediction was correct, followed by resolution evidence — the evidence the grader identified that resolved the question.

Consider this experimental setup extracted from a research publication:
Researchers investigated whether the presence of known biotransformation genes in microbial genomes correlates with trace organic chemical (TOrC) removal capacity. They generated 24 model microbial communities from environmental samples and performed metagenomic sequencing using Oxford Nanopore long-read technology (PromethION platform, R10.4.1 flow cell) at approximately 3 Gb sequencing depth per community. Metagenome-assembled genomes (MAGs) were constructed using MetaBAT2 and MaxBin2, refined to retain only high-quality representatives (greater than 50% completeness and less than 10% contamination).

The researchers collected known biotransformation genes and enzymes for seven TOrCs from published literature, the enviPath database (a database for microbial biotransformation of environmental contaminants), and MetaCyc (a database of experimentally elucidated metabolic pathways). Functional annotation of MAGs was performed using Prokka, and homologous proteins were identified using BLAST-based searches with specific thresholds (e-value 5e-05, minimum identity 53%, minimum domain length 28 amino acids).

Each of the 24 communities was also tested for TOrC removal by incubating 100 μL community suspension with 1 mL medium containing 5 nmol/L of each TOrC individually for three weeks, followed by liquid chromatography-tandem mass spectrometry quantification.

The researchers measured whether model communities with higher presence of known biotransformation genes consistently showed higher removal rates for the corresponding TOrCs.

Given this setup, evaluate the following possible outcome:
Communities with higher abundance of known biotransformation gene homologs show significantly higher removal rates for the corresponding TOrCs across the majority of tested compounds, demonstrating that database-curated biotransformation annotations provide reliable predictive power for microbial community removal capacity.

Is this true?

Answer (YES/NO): NO